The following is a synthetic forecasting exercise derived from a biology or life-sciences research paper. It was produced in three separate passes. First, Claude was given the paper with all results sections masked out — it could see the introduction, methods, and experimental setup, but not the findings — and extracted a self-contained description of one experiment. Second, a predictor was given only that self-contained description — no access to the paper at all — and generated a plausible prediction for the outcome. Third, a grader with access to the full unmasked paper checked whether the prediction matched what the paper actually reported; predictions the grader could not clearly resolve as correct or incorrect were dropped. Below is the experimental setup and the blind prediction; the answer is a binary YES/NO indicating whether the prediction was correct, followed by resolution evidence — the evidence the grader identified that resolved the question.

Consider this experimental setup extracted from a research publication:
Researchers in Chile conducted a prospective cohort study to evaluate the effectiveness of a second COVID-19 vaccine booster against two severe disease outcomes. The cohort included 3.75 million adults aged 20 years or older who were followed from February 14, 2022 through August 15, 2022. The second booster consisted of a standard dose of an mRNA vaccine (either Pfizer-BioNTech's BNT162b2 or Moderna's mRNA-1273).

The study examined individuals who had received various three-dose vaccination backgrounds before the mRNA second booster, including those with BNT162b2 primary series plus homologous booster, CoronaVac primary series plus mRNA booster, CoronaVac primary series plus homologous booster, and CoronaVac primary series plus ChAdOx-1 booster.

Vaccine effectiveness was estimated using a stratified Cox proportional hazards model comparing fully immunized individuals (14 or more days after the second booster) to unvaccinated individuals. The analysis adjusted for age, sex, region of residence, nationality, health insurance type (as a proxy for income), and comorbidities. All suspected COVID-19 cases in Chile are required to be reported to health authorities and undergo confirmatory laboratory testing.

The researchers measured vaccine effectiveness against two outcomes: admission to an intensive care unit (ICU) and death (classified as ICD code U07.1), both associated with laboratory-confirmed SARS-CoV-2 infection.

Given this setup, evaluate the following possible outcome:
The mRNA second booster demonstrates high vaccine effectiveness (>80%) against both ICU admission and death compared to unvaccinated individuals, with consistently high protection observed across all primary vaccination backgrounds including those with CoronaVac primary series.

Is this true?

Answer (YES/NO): NO